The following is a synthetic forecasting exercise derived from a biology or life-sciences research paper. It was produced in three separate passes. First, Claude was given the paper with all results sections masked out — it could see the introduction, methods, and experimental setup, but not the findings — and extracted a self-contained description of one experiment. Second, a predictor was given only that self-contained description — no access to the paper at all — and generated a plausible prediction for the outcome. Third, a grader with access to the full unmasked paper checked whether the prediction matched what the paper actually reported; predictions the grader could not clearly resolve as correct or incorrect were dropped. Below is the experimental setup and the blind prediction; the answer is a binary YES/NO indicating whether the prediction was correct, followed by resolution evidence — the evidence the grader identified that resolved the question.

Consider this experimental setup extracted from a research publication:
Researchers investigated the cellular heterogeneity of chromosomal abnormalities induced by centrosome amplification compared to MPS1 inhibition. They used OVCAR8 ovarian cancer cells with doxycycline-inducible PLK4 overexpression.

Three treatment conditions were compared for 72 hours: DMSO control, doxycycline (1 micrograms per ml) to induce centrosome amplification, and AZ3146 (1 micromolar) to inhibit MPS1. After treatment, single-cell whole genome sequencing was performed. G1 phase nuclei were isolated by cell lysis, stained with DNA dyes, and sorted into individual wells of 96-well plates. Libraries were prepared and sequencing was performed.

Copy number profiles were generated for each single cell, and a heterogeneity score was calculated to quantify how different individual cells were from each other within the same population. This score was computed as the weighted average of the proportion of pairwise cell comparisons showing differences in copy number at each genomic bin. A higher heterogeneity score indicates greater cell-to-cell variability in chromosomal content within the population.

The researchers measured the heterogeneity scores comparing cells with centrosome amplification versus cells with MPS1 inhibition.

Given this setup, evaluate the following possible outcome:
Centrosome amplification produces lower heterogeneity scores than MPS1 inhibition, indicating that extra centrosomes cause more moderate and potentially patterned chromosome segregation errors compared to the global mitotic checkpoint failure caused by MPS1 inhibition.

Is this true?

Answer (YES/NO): YES